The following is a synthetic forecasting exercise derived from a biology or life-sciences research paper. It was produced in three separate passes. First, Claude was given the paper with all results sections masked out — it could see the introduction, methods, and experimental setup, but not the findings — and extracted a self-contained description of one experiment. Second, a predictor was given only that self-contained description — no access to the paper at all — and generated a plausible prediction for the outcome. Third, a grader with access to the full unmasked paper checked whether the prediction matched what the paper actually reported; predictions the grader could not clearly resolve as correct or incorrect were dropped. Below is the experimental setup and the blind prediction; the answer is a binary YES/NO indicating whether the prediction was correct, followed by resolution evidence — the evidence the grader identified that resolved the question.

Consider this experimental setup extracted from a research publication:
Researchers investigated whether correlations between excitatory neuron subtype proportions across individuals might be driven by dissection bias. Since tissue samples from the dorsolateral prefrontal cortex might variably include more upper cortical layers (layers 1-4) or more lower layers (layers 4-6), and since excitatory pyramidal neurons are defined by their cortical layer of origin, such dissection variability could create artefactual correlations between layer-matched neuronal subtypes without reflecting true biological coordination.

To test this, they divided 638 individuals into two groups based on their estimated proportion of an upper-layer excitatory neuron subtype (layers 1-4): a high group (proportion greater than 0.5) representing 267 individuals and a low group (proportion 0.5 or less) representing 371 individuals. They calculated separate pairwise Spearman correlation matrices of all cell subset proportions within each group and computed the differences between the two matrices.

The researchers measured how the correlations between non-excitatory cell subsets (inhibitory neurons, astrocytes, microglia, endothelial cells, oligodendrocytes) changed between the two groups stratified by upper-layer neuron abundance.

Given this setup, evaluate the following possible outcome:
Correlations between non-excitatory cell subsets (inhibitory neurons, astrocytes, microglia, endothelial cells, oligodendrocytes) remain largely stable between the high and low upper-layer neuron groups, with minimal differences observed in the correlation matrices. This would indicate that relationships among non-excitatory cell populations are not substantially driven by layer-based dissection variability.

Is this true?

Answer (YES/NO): YES